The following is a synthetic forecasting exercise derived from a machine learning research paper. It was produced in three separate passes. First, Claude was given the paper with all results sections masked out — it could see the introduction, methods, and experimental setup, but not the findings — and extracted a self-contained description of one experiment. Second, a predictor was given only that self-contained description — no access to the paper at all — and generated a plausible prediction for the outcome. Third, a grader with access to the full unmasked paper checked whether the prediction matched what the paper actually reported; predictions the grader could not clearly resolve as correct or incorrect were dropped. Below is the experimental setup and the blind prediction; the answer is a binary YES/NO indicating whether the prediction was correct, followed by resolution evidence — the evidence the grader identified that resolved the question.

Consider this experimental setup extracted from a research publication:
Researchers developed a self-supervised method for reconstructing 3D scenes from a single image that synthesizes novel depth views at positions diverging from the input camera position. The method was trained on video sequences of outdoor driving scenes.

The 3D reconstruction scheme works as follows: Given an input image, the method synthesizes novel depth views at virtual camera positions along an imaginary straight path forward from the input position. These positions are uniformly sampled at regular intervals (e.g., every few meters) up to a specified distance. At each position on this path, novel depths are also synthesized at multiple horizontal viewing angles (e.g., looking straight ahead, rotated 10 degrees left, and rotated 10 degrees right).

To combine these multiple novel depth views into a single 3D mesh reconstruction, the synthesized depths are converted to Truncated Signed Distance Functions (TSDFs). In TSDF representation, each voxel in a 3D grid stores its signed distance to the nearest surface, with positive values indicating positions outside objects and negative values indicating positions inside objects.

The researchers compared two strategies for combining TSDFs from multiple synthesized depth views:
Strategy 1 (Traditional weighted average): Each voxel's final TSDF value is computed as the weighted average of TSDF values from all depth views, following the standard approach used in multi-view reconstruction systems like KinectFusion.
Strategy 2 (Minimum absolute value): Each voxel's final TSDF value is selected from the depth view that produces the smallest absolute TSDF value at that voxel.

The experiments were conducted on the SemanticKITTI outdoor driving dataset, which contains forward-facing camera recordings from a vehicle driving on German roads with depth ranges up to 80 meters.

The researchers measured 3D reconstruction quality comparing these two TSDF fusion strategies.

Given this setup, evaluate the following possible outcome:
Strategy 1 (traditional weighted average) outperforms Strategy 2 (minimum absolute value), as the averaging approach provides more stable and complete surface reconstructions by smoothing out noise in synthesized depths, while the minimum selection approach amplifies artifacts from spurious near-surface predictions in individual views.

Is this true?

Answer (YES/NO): NO